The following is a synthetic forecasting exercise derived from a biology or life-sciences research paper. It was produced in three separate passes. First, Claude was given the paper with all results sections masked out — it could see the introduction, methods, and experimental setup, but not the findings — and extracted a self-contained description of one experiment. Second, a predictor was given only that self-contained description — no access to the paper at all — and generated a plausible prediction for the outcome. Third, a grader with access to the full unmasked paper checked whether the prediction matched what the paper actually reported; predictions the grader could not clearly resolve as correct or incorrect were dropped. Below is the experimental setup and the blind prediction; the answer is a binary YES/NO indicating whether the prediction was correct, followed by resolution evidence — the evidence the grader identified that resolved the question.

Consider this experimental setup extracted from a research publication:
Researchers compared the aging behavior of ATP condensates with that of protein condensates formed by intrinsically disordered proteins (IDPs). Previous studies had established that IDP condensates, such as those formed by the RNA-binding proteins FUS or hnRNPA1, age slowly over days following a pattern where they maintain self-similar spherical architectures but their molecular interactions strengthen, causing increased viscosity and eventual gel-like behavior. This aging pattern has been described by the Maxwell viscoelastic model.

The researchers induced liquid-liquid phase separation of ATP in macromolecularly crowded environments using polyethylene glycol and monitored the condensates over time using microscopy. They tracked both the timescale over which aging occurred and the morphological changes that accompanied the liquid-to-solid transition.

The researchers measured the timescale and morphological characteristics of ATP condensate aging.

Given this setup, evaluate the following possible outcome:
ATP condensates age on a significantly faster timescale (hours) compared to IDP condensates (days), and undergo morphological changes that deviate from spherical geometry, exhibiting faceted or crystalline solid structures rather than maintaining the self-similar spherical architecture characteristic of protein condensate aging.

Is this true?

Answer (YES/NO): NO